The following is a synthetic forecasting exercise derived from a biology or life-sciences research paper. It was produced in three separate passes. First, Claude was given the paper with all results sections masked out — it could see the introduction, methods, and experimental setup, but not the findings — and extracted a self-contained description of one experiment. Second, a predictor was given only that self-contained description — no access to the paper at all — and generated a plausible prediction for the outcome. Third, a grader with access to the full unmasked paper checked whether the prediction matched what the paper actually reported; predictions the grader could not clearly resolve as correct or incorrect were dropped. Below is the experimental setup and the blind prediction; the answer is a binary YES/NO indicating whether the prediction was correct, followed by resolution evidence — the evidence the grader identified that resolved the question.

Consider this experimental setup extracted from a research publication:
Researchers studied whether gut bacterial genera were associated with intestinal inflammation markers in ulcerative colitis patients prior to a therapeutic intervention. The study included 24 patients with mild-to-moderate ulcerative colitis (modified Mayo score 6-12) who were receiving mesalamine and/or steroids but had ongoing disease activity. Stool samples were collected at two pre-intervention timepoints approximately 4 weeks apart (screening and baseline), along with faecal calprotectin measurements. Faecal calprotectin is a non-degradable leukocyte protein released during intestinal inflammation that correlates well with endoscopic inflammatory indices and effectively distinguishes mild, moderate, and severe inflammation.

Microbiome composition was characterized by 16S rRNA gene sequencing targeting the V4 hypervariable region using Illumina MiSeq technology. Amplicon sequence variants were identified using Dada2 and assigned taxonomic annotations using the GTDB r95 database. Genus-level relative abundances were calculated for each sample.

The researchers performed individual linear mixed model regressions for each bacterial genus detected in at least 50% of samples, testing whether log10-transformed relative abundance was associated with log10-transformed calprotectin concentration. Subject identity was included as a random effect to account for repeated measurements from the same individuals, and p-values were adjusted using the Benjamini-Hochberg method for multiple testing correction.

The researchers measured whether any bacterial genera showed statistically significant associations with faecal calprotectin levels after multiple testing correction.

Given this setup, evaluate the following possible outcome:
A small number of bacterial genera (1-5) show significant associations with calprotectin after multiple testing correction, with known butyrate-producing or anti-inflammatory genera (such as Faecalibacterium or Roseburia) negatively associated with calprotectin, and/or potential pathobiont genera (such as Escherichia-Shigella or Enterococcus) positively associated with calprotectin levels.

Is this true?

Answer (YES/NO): NO